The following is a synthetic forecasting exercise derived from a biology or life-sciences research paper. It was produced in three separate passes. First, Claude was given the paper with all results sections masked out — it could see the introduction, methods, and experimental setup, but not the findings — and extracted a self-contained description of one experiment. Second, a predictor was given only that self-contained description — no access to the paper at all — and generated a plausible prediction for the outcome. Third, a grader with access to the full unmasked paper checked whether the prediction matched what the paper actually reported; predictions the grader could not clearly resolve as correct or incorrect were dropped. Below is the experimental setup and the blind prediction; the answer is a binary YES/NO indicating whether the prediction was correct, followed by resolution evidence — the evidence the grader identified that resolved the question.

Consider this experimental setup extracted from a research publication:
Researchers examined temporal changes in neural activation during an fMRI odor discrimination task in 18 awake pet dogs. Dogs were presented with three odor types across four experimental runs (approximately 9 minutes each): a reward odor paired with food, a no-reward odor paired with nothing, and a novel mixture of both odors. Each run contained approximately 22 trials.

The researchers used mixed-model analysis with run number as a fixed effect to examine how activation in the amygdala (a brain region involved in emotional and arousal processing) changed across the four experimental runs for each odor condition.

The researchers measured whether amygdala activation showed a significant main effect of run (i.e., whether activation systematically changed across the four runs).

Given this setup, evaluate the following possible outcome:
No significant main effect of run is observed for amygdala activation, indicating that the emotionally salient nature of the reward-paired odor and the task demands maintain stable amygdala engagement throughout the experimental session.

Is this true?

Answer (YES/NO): NO